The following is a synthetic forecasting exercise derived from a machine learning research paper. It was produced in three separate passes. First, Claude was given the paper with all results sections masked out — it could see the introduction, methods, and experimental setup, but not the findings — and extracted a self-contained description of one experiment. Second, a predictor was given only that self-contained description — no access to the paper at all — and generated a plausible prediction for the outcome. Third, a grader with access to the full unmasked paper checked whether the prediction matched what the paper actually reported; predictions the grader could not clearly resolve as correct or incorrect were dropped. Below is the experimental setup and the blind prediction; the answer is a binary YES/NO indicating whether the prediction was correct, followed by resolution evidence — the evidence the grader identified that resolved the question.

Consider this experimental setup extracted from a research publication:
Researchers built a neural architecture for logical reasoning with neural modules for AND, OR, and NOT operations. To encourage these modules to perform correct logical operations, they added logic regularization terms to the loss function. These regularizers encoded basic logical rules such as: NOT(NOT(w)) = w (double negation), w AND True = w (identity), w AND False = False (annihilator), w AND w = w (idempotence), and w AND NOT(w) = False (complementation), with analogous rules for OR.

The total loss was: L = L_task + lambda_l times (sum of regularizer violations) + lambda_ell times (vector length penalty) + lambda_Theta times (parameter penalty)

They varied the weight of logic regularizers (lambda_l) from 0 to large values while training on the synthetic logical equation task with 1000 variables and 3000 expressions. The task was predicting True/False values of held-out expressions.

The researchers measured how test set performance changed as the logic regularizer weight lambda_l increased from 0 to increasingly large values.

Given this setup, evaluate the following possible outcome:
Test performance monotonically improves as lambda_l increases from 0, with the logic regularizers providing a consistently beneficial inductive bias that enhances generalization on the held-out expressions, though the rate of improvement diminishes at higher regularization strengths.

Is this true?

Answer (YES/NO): NO